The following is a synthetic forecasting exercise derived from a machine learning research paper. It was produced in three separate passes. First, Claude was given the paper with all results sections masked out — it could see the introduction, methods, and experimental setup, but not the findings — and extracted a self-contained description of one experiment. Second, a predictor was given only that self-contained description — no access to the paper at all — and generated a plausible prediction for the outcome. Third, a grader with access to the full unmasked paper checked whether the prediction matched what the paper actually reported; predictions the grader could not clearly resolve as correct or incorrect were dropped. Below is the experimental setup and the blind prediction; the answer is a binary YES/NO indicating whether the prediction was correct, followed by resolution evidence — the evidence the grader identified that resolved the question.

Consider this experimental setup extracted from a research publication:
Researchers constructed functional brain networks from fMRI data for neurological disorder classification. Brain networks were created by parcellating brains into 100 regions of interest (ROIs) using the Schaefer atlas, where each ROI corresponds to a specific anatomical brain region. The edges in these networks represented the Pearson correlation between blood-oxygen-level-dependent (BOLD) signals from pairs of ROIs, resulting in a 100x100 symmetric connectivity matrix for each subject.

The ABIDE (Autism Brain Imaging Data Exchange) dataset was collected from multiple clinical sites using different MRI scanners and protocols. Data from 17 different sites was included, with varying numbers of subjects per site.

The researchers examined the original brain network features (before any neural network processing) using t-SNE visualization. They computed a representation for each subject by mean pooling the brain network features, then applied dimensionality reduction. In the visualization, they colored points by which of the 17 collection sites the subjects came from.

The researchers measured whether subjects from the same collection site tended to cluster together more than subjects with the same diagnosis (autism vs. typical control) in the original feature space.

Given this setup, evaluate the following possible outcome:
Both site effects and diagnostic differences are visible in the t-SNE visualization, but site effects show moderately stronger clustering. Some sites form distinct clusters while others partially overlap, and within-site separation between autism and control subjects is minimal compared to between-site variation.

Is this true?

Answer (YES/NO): NO